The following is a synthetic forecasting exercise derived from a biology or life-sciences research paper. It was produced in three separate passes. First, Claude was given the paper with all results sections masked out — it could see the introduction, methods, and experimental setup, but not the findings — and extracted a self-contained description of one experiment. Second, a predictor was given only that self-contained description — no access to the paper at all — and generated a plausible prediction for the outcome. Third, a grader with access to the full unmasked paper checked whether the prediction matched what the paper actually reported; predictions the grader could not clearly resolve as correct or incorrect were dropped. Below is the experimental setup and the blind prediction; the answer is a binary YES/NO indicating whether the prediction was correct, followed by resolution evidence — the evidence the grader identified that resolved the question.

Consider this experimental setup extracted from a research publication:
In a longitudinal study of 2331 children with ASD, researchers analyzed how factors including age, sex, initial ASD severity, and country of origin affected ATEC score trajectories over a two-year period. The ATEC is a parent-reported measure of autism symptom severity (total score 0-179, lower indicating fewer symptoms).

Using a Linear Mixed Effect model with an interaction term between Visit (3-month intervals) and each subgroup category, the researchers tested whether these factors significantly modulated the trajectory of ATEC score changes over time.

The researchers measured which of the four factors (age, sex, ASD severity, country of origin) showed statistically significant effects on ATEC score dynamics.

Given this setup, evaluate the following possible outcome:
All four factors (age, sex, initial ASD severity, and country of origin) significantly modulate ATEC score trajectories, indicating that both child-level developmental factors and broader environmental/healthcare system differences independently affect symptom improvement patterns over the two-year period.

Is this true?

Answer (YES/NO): NO